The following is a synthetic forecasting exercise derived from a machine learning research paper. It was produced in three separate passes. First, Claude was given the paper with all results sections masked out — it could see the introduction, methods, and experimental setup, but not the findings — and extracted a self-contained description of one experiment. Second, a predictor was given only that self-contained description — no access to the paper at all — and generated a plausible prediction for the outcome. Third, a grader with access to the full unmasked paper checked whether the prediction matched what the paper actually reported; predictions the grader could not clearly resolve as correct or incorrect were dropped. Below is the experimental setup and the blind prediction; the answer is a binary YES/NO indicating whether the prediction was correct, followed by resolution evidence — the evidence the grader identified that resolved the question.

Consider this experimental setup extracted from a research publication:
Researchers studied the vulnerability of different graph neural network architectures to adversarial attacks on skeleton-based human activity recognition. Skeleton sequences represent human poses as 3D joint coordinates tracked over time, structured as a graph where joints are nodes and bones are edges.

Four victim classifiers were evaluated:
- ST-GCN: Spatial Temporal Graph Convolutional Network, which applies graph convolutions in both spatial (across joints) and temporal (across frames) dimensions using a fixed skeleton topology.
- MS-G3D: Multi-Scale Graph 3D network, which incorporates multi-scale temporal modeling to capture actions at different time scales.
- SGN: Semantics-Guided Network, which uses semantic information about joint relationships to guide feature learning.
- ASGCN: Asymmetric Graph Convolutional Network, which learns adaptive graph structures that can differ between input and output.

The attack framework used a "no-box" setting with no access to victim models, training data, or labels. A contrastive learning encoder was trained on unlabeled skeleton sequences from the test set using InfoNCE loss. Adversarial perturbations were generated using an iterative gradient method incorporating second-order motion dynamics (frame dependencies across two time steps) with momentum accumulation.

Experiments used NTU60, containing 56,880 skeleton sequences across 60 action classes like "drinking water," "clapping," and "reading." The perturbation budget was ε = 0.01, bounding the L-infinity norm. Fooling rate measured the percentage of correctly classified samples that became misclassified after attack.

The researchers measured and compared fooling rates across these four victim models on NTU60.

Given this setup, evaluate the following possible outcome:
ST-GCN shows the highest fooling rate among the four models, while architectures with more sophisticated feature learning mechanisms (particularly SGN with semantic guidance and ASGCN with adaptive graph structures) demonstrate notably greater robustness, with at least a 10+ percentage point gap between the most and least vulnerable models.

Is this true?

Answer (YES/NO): NO